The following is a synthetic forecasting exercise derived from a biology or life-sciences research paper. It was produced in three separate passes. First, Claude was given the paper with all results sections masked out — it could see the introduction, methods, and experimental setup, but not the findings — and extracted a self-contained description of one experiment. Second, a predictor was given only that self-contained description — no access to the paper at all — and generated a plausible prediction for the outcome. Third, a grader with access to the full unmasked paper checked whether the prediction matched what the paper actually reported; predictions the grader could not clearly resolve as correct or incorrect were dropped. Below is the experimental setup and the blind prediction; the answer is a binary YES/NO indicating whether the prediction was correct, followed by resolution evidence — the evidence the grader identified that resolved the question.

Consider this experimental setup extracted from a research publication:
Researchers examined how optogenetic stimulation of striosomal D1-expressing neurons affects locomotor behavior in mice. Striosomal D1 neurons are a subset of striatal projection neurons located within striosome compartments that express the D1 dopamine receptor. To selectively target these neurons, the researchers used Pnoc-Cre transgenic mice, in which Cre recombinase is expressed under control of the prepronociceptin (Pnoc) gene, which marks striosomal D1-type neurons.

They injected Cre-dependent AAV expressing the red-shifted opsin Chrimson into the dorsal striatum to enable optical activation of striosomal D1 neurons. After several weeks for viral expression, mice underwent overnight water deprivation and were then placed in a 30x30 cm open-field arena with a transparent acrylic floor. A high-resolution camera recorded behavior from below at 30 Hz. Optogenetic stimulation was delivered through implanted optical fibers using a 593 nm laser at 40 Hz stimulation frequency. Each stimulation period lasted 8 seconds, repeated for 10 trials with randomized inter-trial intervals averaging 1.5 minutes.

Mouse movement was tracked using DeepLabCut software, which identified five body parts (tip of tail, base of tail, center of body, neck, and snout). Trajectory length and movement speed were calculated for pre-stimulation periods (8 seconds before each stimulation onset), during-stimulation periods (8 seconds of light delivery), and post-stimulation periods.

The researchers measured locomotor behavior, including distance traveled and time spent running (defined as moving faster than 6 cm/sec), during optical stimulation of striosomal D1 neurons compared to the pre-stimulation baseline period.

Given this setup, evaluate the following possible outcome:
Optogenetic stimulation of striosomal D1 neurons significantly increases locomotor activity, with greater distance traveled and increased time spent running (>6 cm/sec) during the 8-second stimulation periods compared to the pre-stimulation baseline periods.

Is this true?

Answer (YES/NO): NO